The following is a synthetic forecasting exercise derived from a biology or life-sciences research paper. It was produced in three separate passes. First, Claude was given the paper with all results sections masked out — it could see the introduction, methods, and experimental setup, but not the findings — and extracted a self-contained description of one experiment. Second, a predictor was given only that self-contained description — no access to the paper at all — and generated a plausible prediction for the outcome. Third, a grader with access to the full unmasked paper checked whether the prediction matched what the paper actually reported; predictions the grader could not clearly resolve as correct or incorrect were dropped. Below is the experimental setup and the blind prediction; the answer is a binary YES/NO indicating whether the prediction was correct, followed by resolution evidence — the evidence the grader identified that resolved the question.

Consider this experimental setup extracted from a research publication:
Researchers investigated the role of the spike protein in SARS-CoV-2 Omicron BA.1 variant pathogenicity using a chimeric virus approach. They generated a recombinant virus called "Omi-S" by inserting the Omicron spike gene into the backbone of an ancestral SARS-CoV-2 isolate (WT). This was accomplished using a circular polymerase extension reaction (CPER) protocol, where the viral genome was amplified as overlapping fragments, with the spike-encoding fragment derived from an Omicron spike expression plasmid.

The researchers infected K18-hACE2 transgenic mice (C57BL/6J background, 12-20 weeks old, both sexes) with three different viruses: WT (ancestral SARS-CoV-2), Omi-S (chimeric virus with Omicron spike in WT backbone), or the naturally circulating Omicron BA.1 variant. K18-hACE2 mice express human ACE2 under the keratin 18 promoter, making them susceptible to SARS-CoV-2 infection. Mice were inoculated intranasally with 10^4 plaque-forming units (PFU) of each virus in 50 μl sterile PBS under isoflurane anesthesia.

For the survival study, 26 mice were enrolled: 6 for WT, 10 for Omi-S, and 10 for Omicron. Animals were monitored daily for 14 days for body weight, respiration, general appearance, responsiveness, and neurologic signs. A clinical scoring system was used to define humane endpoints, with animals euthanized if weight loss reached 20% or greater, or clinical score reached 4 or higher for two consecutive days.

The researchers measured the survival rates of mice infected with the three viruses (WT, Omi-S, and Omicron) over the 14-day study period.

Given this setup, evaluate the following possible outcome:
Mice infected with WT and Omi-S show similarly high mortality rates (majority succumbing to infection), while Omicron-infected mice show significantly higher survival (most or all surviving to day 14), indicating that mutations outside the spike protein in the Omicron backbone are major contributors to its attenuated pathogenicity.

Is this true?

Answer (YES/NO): YES